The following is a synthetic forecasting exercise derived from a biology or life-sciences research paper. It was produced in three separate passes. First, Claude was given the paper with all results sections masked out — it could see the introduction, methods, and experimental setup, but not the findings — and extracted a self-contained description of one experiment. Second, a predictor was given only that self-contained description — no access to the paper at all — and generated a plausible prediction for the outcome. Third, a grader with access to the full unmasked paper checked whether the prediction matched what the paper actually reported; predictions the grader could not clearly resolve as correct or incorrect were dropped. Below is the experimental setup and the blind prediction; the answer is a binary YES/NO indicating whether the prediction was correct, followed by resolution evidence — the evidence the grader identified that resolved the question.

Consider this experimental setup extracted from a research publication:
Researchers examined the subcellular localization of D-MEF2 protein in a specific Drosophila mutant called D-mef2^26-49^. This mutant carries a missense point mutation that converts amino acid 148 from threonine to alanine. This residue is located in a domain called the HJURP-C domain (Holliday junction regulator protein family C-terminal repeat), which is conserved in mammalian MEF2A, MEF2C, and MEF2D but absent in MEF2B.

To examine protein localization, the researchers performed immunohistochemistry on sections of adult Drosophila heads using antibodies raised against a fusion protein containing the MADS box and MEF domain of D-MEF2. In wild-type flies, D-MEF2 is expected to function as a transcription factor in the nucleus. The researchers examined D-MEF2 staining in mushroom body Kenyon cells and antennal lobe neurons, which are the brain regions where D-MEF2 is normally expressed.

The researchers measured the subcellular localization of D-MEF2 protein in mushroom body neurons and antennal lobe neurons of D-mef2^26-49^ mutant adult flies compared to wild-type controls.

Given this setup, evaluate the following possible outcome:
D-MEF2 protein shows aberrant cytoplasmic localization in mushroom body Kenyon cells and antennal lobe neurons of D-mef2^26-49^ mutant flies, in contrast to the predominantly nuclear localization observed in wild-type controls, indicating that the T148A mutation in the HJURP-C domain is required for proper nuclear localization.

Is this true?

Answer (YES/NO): YES